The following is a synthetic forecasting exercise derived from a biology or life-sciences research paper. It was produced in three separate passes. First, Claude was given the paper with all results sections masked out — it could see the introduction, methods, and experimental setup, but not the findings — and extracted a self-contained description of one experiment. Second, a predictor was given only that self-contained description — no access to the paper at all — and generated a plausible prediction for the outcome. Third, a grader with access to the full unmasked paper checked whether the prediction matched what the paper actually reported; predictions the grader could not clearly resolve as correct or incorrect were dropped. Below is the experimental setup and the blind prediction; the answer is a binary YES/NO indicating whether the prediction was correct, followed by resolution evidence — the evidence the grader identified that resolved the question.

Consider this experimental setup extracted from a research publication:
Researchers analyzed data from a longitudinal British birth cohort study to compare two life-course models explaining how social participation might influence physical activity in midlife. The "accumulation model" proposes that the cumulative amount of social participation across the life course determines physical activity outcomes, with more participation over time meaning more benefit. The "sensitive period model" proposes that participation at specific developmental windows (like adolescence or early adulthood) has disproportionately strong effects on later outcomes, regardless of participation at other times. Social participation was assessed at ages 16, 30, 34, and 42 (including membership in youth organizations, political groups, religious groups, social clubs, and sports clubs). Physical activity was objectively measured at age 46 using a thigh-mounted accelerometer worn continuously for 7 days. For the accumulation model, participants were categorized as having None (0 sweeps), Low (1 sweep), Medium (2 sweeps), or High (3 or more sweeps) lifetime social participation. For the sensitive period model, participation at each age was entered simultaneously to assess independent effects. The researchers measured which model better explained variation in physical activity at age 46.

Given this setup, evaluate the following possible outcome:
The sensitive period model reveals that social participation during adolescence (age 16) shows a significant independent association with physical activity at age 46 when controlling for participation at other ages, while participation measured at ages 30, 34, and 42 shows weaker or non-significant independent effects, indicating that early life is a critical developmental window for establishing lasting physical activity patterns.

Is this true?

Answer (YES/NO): NO